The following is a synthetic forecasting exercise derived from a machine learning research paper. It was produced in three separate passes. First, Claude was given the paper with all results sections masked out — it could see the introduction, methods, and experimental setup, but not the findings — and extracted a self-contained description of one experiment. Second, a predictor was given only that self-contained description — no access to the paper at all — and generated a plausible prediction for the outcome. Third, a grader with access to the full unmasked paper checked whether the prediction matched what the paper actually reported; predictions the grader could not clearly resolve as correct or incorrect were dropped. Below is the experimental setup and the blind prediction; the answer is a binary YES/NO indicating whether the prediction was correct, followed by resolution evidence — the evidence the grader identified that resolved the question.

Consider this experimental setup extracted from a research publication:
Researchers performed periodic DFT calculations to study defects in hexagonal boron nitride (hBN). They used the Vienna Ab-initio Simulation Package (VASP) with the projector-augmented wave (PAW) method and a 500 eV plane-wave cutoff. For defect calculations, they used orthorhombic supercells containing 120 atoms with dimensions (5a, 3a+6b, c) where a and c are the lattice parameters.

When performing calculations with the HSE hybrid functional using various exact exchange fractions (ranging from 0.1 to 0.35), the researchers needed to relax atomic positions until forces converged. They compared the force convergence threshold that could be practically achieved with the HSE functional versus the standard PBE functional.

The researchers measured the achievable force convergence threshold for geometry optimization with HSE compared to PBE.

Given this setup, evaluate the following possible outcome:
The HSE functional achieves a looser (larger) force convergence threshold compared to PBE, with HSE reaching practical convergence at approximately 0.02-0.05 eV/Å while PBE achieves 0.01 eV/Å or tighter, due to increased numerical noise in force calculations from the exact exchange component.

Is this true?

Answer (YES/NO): YES